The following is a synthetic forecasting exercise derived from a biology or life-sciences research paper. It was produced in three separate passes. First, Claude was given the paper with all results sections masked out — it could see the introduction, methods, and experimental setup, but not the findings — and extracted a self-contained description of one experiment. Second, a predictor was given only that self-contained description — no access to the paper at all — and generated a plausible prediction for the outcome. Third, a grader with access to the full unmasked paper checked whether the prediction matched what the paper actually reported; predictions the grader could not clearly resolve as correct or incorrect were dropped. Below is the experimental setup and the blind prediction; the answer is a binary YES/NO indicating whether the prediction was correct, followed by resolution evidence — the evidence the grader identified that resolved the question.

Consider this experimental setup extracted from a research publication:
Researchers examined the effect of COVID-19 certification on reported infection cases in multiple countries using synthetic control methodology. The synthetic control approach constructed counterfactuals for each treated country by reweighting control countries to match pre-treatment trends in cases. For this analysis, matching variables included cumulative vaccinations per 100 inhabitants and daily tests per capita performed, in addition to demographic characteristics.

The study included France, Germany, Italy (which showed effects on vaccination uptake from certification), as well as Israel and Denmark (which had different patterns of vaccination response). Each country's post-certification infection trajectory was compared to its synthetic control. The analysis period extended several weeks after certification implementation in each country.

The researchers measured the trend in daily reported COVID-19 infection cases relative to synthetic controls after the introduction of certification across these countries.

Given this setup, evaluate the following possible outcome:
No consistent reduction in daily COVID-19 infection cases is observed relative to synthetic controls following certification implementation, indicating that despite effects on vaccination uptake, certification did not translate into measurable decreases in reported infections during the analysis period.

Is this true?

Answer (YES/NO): YES